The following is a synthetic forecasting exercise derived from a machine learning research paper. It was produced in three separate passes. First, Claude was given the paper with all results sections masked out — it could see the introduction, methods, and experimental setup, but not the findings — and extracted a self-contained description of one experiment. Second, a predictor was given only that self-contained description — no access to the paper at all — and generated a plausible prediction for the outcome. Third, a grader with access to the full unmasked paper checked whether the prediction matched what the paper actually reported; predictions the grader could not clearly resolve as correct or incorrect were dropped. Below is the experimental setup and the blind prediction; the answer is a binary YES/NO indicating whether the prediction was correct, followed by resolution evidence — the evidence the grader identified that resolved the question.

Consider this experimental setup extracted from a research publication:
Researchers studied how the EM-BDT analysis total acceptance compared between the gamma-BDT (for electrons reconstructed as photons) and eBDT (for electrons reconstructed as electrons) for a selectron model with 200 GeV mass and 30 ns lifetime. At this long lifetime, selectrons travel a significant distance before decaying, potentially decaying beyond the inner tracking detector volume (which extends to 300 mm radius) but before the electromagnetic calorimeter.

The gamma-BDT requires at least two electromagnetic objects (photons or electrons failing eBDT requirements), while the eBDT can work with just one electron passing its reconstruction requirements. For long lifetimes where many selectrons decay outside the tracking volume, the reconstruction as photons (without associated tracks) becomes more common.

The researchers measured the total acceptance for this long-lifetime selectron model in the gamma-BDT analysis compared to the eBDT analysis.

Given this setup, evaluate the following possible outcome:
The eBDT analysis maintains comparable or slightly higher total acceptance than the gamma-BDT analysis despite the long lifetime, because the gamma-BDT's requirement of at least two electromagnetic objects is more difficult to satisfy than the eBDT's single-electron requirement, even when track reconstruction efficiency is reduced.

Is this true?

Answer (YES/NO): NO